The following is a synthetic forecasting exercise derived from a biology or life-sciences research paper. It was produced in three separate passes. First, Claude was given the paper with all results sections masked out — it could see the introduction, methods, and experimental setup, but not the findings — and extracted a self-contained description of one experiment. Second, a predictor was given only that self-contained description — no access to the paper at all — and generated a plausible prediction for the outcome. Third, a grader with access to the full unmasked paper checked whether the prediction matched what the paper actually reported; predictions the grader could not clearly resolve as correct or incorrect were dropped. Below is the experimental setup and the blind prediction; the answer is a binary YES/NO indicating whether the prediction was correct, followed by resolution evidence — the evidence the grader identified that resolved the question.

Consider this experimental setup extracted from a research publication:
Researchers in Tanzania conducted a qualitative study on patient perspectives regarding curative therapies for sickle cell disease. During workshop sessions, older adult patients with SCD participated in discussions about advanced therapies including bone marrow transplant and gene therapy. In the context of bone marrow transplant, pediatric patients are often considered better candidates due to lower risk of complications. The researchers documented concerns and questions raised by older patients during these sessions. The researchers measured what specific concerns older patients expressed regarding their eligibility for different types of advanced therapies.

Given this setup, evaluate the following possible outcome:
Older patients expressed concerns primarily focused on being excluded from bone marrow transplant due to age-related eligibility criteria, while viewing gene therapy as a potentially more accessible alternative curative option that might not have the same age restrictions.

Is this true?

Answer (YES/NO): NO